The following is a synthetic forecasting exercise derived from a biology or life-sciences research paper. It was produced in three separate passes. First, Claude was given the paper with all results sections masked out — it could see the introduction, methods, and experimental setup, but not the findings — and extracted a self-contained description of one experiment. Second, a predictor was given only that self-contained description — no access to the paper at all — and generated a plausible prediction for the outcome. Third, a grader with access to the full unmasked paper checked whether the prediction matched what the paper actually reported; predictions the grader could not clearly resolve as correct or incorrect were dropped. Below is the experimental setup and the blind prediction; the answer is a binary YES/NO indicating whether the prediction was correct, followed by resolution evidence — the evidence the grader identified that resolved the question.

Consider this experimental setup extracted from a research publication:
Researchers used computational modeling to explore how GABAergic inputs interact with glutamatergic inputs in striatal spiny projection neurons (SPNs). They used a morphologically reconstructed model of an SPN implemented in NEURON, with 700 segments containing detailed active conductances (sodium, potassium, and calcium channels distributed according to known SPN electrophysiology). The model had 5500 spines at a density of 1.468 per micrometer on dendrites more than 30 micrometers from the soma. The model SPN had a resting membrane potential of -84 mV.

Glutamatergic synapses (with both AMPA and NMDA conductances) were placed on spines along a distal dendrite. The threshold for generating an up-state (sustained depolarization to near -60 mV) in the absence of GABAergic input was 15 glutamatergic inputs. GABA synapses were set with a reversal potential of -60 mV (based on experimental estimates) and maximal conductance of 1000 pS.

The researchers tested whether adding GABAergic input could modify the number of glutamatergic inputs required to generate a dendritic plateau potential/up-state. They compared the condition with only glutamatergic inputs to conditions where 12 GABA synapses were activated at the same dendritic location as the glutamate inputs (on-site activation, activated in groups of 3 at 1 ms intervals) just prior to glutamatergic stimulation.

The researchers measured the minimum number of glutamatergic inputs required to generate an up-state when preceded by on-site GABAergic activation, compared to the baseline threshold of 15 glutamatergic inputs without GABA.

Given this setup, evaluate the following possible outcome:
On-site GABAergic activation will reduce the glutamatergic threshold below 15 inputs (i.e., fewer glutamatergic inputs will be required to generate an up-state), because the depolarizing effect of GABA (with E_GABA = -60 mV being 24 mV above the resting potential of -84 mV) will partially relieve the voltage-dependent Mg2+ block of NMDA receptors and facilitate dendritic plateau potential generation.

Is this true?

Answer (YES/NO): NO